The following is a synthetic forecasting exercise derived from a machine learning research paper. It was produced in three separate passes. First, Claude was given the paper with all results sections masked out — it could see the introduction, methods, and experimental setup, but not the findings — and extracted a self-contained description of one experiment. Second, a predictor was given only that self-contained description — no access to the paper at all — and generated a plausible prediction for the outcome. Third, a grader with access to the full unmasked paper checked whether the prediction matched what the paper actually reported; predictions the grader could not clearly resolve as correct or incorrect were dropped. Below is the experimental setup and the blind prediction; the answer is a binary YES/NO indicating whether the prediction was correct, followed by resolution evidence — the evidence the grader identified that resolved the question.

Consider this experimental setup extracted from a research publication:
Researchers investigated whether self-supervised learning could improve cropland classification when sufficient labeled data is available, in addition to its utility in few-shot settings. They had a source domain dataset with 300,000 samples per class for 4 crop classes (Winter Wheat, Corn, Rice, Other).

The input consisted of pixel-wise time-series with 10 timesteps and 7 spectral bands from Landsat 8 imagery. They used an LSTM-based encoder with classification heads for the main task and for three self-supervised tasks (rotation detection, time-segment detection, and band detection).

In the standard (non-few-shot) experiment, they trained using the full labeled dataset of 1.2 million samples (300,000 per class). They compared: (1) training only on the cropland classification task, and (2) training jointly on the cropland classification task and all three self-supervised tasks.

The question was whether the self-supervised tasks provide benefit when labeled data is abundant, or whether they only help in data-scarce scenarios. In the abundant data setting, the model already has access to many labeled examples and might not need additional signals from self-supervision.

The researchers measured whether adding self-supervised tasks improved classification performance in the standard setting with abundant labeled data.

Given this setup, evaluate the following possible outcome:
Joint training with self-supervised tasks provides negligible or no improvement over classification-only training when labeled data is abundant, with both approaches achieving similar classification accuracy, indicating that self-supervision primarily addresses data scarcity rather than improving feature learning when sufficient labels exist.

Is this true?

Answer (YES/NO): NO